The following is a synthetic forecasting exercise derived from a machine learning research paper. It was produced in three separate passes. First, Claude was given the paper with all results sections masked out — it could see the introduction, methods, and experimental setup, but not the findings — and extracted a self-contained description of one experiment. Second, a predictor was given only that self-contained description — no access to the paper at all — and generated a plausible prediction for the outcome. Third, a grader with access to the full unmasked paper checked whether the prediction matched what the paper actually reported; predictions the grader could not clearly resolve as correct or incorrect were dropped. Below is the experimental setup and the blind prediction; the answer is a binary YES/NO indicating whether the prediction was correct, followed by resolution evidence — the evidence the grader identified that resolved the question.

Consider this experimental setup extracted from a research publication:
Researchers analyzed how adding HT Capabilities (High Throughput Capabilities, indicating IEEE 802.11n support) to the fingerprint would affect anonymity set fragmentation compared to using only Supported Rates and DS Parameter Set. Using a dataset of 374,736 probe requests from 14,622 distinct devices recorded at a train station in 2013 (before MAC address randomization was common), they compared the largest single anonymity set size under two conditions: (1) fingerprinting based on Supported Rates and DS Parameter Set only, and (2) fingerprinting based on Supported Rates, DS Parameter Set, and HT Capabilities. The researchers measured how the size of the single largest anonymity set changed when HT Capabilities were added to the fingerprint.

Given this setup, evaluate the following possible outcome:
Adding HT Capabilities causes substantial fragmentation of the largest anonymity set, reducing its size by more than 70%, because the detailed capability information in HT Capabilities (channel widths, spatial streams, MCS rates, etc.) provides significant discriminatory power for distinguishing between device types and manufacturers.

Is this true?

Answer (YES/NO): NO